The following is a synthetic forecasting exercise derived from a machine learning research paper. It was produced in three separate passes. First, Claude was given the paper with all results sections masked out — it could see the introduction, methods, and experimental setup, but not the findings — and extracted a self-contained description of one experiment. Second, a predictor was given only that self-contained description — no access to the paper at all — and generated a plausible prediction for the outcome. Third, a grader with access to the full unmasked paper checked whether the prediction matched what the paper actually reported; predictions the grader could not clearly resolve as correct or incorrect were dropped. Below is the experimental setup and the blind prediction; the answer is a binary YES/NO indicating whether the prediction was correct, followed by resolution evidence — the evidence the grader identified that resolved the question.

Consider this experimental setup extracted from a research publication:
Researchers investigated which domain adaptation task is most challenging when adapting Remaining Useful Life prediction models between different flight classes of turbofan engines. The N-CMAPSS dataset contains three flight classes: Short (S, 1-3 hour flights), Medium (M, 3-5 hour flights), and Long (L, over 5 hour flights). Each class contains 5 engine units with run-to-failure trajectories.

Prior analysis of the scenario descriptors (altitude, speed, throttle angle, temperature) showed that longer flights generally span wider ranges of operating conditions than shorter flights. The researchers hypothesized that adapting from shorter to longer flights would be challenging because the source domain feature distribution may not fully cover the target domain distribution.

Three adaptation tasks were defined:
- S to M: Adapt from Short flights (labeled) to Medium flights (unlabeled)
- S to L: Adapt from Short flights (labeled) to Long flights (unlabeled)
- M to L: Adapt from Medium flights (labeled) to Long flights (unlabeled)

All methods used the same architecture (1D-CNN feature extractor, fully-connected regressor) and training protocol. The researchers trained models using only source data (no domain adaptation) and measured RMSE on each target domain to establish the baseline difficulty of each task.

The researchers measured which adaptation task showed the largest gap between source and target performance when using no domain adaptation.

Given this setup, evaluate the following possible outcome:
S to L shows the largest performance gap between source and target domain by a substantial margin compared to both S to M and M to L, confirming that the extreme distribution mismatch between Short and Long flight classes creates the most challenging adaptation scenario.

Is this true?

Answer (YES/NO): YES